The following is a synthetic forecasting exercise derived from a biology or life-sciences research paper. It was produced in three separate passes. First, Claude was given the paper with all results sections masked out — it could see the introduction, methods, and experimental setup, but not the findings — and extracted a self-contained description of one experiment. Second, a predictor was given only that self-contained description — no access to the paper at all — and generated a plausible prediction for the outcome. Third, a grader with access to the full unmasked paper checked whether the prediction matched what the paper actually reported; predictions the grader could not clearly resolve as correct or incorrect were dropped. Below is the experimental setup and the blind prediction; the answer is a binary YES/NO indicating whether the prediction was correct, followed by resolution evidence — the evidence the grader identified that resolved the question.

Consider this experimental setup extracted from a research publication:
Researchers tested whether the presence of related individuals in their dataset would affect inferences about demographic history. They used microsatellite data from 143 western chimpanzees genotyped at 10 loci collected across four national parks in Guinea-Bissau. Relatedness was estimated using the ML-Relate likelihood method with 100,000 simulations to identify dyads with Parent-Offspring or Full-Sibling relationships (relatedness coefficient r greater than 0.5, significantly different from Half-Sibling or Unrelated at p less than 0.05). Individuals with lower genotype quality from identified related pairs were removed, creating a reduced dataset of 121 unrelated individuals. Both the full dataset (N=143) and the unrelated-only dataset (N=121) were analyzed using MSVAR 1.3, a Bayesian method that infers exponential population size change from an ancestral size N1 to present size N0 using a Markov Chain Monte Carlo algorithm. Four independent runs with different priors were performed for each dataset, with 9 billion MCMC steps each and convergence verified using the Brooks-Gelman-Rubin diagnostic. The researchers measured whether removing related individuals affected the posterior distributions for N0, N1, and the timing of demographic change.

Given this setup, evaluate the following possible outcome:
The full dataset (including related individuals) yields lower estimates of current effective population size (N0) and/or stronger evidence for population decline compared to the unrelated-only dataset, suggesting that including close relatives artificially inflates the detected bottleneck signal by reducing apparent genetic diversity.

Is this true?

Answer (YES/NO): NO